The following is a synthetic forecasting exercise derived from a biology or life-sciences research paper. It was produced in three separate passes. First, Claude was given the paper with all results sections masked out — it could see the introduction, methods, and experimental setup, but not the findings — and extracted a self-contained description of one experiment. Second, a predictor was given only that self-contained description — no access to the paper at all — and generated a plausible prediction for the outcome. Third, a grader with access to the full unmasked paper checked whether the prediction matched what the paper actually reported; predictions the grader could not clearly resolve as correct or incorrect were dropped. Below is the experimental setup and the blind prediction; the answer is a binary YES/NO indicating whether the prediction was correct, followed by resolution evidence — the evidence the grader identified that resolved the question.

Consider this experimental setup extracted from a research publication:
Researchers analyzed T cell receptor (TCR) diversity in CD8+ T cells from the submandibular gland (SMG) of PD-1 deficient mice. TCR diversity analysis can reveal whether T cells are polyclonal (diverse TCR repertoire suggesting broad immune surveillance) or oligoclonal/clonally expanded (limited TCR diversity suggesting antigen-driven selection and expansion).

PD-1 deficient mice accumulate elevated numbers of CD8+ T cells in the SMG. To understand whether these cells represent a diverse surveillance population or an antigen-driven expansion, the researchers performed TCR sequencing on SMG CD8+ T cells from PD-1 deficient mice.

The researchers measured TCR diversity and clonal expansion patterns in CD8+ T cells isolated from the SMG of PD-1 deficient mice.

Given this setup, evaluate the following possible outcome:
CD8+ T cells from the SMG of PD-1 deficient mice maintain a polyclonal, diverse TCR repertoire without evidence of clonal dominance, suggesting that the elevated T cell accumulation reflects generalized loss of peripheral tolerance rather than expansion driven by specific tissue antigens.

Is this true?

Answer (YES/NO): NO